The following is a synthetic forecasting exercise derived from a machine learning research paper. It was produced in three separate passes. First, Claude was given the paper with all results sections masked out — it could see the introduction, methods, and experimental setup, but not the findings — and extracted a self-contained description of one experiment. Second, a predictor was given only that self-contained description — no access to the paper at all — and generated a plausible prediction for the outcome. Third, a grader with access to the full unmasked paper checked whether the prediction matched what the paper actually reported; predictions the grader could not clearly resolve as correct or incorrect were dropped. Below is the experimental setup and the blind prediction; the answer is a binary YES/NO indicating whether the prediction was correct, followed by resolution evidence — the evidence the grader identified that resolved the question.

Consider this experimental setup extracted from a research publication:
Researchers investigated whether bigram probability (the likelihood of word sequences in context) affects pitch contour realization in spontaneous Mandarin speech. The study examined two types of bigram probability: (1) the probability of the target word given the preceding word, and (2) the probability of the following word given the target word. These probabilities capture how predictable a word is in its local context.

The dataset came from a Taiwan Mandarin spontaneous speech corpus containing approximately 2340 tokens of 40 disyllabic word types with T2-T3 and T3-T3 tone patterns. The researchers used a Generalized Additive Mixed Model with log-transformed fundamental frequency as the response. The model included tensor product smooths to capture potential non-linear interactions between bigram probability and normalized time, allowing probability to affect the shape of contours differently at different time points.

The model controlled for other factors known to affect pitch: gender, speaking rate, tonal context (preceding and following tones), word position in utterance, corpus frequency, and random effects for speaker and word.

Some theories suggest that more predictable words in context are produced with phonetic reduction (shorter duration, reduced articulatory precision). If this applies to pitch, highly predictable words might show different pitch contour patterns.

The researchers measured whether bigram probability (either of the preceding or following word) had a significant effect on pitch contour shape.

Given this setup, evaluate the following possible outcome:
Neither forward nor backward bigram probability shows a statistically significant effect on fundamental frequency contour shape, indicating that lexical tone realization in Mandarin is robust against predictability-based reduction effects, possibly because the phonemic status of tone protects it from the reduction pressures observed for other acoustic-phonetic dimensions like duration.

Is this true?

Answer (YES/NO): NO